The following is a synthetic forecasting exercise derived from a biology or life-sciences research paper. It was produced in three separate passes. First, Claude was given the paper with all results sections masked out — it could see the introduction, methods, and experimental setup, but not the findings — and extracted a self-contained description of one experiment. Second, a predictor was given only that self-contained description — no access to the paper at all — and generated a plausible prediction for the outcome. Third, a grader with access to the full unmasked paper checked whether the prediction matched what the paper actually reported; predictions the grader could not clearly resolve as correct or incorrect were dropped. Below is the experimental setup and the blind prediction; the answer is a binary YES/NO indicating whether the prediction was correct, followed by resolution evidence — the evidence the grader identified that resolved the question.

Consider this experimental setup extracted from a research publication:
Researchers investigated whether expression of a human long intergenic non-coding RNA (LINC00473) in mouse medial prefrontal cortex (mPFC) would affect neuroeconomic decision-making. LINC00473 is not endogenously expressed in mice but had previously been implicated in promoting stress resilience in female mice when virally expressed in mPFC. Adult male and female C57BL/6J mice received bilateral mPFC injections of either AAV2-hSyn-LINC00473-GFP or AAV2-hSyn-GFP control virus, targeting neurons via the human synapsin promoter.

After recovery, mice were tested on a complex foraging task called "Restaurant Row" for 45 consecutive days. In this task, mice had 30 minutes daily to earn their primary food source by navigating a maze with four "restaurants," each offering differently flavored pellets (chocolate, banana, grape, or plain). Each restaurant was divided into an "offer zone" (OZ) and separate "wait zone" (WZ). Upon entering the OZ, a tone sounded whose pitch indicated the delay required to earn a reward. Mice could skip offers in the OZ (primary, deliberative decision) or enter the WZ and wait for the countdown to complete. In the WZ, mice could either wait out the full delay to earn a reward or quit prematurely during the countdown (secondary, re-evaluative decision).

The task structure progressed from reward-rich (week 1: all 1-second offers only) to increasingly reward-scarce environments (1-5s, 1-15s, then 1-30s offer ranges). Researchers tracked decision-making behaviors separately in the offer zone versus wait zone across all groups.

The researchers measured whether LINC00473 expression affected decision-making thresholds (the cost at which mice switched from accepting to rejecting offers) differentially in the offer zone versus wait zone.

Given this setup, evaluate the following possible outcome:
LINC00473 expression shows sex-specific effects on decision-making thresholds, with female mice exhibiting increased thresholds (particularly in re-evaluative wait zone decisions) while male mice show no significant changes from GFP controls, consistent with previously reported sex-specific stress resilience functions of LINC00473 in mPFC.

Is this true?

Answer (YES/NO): NO